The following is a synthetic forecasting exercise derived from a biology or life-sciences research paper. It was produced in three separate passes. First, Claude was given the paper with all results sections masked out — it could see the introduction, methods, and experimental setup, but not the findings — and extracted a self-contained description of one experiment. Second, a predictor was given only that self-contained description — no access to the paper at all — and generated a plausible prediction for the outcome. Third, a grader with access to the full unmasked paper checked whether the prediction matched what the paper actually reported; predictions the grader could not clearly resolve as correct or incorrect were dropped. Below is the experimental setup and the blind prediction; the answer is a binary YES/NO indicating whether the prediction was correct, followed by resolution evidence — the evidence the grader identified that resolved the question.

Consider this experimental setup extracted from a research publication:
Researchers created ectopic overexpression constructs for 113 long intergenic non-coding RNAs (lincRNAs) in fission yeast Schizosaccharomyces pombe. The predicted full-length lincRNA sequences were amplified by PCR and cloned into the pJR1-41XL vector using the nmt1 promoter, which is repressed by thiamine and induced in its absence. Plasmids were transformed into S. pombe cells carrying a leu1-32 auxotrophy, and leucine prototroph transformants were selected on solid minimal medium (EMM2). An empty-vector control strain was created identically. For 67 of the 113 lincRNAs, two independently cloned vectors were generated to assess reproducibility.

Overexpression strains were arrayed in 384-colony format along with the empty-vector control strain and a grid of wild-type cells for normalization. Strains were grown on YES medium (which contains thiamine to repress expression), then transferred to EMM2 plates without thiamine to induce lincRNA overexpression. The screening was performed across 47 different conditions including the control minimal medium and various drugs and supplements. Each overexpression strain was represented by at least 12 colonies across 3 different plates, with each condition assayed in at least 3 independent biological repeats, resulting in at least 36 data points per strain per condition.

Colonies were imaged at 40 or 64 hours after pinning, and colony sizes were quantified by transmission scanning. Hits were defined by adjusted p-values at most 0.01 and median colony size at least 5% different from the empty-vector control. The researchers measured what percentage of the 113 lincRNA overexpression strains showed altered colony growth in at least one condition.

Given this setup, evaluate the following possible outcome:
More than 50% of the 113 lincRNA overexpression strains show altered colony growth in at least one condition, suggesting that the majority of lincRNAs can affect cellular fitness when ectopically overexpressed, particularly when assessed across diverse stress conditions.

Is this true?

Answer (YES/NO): YES